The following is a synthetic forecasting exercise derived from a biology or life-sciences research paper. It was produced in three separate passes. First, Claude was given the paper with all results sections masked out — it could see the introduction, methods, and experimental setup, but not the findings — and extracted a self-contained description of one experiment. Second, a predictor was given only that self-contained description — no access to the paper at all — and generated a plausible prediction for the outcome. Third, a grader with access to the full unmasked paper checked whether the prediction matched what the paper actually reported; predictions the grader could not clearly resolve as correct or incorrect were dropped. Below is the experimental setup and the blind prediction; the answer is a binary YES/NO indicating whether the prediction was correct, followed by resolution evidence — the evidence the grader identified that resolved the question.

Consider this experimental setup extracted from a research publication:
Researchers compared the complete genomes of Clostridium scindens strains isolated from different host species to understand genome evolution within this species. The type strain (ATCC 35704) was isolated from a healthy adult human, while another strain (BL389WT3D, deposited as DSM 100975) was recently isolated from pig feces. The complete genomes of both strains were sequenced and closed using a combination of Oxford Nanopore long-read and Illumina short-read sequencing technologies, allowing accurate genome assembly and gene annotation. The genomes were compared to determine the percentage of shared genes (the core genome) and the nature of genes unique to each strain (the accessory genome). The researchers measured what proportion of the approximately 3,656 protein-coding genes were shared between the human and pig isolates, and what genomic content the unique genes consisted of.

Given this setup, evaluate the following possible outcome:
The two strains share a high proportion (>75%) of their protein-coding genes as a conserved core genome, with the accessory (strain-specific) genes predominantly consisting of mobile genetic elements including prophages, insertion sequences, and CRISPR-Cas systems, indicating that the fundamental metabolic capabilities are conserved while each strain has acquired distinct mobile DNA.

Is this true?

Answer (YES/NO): YES